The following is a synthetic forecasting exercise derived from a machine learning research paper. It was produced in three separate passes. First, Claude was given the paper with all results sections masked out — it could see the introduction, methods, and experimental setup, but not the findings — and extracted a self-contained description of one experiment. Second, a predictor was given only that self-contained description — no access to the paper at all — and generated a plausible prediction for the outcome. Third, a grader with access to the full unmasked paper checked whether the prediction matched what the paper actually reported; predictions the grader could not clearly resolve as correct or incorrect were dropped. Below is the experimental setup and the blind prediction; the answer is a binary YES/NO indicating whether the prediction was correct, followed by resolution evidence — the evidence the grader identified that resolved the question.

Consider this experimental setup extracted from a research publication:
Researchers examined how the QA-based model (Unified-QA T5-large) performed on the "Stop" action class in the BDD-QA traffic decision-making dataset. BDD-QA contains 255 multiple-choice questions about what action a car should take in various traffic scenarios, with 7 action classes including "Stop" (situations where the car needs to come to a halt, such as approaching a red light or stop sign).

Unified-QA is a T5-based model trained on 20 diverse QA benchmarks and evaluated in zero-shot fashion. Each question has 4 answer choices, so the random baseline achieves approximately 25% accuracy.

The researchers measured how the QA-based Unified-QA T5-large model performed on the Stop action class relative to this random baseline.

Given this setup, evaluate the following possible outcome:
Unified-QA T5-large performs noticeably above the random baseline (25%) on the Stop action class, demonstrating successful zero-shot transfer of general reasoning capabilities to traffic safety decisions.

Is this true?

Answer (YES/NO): NO